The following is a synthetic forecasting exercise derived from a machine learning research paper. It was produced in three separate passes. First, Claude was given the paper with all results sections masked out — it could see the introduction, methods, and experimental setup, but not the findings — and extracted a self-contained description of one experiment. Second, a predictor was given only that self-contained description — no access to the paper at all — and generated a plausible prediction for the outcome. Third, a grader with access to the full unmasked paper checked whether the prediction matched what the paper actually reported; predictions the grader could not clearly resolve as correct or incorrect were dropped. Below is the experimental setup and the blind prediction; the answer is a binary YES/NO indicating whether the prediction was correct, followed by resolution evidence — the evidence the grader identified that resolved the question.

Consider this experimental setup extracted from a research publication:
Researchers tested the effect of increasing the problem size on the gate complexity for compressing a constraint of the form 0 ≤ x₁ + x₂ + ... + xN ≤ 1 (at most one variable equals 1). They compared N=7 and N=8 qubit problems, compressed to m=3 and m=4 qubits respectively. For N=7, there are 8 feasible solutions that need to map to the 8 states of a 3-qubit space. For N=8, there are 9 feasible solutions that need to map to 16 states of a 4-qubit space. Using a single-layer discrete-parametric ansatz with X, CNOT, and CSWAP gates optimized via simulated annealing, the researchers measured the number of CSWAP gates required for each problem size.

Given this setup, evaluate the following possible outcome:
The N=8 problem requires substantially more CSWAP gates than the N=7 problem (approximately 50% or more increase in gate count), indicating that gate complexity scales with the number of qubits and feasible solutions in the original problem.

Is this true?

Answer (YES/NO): YES